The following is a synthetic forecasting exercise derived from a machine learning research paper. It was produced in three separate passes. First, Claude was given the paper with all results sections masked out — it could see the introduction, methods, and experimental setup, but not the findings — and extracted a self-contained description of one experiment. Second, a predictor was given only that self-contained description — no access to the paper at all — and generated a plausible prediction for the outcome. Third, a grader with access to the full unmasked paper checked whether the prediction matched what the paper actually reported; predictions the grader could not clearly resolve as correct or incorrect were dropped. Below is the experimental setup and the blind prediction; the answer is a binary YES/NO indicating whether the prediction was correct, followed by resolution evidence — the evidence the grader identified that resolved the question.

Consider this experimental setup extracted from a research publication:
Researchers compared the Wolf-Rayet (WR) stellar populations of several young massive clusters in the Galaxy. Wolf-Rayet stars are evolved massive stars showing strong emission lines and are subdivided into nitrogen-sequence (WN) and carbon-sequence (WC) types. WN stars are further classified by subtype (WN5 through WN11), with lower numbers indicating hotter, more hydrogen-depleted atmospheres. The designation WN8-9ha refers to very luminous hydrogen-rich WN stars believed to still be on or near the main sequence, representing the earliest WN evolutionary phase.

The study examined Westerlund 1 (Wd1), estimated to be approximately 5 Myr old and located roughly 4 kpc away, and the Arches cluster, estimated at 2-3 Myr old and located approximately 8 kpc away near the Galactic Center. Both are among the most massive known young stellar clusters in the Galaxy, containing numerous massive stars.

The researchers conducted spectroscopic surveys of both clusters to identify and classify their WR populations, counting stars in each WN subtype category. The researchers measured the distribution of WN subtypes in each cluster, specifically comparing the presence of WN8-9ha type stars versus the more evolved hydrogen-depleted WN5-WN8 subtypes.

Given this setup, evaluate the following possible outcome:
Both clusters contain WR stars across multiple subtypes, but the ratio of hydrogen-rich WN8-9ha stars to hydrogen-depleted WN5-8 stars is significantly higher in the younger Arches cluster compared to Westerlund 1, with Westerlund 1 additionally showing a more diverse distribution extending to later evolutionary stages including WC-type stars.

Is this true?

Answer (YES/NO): NO